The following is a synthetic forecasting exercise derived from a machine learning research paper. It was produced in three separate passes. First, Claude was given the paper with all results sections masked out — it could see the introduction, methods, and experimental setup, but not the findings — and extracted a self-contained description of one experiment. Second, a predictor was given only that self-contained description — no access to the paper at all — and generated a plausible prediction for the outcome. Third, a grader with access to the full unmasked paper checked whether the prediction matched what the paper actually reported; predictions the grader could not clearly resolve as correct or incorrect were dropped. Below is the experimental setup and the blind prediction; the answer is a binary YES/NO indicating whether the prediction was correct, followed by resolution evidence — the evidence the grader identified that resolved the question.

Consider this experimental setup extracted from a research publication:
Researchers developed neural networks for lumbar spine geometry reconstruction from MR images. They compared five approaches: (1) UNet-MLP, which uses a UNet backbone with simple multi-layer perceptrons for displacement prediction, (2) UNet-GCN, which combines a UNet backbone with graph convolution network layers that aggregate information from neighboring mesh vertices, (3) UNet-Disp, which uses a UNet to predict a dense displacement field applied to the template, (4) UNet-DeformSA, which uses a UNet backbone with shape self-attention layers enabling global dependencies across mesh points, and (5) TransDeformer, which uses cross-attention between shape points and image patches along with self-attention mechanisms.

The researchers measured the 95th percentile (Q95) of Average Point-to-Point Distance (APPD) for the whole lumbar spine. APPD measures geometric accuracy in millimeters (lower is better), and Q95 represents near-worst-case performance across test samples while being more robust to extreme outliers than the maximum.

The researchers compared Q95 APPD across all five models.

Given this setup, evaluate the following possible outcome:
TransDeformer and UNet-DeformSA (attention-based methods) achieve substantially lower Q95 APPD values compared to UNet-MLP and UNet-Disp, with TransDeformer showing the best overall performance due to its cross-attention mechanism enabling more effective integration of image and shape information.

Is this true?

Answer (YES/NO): YES